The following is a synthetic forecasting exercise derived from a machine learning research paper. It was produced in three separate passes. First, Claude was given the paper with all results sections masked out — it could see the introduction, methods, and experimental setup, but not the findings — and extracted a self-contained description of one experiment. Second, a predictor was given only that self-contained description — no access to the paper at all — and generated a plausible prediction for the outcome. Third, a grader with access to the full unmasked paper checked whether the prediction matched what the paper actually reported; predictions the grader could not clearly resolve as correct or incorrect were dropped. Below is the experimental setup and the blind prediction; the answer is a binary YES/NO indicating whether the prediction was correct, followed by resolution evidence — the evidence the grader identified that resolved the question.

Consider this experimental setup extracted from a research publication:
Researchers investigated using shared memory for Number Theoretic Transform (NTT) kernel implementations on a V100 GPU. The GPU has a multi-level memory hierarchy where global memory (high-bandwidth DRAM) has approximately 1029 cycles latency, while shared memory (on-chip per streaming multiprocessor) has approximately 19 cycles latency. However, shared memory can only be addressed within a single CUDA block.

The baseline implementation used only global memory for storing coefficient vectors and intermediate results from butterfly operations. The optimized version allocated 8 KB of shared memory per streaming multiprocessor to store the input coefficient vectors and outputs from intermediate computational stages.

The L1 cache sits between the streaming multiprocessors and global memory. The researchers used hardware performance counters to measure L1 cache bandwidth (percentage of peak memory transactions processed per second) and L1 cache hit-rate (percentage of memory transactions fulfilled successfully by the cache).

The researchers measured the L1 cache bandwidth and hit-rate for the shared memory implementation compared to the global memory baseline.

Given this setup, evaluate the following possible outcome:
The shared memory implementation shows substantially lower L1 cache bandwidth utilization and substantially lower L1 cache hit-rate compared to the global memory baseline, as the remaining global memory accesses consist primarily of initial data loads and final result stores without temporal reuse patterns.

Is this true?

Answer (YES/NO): YES